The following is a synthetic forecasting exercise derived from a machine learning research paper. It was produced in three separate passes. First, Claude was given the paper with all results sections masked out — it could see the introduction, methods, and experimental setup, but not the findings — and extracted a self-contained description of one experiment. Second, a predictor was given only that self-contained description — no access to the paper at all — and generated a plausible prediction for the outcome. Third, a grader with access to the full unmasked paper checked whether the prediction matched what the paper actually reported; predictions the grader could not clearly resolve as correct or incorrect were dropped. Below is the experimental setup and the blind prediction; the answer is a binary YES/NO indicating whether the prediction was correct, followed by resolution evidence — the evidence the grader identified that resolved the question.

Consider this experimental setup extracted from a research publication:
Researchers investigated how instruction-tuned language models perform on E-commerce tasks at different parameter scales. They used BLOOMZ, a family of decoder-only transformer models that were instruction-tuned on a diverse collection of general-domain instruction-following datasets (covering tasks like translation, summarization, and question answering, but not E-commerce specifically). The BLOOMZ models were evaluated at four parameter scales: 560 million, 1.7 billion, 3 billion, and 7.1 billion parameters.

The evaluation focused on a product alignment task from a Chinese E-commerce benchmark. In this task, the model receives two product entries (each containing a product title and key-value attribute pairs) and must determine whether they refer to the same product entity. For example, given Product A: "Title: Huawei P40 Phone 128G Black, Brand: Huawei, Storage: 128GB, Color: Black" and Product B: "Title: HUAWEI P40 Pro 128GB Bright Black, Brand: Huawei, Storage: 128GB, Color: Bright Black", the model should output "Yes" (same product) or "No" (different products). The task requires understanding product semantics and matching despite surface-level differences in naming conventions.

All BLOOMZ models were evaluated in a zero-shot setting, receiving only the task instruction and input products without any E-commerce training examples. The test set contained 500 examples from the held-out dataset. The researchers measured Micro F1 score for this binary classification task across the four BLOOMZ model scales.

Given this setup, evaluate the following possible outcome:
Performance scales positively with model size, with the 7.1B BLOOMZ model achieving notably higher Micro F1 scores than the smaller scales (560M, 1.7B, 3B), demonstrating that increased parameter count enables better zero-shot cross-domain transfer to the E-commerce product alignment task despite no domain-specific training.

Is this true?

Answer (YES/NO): NO